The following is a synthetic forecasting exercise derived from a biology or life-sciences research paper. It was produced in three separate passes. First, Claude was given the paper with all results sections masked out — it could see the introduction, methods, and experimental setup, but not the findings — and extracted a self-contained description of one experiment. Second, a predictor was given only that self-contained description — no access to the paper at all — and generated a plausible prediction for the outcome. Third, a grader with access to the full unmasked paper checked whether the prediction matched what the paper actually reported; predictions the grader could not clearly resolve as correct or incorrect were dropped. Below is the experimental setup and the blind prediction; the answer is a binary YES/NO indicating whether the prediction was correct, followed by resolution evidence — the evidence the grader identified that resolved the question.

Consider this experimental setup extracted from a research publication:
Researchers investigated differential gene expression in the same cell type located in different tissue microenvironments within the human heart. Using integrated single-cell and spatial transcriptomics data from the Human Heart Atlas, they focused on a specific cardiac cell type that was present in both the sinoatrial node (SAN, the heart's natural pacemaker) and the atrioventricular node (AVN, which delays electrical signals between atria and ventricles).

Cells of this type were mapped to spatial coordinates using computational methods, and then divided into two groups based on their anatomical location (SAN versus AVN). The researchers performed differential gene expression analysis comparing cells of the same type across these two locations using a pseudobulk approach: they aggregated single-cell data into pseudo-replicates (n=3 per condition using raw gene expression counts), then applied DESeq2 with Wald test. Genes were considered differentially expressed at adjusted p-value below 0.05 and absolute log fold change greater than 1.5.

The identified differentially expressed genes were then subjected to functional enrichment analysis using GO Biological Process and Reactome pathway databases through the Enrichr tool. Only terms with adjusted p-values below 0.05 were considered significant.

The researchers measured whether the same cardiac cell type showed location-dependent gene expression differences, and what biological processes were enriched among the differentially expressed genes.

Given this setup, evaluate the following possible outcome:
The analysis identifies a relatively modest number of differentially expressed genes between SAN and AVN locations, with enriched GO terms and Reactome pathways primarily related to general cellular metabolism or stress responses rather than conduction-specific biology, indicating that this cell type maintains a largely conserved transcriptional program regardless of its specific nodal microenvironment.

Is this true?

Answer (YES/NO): NO